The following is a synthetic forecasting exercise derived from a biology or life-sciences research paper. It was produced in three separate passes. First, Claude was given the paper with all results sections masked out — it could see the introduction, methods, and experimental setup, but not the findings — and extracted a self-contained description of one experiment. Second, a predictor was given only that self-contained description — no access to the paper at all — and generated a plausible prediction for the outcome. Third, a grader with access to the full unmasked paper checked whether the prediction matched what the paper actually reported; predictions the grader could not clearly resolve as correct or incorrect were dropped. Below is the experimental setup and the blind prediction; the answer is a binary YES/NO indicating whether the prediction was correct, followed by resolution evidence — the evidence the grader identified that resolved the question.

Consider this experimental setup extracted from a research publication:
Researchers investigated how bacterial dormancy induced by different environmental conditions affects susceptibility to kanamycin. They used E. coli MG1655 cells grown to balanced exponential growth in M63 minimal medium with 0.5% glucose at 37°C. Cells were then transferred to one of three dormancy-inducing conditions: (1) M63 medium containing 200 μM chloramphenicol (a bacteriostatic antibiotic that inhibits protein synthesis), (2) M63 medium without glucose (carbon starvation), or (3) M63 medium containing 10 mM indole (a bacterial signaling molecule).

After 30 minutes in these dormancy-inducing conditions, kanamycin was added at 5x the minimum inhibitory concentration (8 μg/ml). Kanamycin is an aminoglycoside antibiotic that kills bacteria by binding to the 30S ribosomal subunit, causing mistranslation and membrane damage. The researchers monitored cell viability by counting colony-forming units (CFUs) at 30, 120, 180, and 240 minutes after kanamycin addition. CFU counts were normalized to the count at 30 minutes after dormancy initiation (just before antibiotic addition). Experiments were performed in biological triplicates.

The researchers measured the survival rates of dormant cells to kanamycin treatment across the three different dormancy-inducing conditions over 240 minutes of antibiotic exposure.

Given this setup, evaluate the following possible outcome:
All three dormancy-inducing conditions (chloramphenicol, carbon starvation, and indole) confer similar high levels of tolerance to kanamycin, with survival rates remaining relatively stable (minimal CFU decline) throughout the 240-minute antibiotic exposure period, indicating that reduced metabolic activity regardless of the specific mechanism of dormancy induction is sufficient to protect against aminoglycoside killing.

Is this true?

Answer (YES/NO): NO